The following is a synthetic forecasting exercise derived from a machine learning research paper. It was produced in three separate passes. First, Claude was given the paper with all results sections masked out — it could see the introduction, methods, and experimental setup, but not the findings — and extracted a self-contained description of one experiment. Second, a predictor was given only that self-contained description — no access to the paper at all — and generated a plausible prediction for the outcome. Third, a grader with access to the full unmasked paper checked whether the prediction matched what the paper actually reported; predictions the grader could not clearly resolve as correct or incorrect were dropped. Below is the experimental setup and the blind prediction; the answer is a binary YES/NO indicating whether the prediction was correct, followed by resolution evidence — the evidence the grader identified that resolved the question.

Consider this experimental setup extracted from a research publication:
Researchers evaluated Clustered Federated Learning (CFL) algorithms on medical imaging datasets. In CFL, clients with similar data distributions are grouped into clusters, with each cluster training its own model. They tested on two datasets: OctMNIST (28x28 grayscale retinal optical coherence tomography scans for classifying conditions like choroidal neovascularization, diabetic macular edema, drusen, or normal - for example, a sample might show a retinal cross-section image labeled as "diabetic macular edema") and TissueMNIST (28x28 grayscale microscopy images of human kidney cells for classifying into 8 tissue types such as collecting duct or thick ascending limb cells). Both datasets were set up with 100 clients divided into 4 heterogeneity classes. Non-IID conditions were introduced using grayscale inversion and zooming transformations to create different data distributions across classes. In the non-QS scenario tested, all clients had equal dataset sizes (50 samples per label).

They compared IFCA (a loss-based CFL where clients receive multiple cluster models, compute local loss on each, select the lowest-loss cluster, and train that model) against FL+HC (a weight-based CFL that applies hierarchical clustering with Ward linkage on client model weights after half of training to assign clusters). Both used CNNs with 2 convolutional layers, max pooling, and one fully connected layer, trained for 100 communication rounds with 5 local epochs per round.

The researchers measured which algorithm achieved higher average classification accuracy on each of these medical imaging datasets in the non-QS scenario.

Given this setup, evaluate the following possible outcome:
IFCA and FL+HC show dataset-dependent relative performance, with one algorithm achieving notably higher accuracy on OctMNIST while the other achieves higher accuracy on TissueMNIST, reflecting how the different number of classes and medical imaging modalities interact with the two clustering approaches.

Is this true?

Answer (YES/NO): NO